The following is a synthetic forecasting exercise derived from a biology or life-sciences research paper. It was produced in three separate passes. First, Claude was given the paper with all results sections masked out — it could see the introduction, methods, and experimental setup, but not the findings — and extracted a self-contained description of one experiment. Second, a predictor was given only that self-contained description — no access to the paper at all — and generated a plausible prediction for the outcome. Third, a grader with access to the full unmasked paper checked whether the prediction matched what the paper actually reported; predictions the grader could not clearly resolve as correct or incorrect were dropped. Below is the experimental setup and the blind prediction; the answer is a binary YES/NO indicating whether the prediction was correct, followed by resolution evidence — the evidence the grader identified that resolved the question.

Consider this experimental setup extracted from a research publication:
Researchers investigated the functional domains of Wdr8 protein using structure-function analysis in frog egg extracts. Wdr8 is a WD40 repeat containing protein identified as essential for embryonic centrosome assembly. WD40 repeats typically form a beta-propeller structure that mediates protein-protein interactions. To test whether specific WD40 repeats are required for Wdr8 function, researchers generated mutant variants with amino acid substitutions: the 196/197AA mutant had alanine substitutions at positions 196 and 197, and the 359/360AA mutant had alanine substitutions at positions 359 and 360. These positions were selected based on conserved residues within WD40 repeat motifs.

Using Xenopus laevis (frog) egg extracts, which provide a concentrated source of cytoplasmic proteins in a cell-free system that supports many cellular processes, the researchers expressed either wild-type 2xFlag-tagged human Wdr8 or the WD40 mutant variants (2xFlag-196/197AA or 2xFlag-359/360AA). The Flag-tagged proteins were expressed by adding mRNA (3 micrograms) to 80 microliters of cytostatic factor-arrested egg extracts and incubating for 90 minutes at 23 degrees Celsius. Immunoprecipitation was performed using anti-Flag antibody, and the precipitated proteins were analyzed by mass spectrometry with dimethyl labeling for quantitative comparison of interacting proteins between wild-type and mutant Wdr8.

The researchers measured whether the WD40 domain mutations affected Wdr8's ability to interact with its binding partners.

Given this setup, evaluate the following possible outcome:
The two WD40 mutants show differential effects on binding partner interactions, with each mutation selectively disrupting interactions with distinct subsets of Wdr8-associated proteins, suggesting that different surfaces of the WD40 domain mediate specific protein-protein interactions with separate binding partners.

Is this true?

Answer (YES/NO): NO